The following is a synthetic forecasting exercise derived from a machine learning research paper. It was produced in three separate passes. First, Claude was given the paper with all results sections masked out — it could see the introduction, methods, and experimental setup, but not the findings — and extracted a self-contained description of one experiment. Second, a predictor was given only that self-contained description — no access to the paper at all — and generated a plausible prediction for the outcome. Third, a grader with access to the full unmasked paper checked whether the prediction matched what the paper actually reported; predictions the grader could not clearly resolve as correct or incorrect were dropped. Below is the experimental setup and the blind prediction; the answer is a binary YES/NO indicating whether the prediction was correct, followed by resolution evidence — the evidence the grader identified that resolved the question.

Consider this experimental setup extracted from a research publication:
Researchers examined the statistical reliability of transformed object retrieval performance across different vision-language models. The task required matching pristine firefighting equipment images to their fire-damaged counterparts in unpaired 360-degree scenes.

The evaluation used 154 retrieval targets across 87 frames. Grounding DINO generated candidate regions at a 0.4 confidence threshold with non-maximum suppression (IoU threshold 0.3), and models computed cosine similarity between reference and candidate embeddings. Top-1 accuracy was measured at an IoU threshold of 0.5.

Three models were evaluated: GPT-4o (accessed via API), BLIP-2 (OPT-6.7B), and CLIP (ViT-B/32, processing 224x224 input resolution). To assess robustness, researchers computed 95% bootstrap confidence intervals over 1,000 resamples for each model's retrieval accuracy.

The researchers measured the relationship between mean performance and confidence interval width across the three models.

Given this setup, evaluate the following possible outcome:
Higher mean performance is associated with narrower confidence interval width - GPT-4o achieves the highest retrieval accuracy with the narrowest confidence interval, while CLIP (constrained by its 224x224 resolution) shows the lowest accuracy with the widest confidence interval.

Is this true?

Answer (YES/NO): NO